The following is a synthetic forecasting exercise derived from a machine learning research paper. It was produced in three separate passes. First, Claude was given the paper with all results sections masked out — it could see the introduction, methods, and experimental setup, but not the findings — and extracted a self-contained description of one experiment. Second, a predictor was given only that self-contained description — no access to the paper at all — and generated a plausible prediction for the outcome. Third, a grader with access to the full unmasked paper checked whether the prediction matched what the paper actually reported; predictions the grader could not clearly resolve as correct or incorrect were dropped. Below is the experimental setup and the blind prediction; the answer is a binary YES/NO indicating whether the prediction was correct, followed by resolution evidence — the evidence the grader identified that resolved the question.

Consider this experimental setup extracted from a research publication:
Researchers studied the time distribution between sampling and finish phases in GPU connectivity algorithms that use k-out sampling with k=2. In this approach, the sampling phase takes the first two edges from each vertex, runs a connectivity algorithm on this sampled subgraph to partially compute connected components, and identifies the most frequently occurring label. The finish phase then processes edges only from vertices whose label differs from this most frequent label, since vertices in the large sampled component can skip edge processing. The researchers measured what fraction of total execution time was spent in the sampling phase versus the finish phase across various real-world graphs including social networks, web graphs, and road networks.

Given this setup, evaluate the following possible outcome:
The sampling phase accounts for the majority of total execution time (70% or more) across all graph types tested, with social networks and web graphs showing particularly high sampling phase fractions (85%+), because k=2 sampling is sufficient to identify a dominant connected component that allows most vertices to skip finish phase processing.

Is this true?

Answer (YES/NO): NO